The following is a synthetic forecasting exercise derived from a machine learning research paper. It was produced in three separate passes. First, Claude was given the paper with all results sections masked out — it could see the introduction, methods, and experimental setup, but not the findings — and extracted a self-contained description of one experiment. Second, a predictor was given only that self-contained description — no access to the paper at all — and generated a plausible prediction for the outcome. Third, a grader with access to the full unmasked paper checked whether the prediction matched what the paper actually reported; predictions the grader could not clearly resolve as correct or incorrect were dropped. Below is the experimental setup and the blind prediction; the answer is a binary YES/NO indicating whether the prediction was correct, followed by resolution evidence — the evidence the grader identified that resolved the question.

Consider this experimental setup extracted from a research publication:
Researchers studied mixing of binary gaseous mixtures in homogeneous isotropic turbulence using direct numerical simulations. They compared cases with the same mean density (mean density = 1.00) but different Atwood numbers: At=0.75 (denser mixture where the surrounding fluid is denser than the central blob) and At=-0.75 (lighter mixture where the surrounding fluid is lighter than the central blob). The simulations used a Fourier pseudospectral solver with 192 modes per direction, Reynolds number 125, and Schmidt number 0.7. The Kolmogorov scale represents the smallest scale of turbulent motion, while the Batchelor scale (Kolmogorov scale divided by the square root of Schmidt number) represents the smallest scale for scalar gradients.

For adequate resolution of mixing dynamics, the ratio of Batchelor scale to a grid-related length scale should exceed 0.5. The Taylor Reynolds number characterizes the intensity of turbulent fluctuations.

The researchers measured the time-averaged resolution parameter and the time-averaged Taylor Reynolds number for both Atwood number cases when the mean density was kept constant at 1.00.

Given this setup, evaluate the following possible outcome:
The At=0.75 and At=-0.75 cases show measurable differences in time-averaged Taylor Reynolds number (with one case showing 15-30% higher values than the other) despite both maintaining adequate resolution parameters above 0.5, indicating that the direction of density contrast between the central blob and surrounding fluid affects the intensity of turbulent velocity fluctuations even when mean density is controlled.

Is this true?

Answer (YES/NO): NO